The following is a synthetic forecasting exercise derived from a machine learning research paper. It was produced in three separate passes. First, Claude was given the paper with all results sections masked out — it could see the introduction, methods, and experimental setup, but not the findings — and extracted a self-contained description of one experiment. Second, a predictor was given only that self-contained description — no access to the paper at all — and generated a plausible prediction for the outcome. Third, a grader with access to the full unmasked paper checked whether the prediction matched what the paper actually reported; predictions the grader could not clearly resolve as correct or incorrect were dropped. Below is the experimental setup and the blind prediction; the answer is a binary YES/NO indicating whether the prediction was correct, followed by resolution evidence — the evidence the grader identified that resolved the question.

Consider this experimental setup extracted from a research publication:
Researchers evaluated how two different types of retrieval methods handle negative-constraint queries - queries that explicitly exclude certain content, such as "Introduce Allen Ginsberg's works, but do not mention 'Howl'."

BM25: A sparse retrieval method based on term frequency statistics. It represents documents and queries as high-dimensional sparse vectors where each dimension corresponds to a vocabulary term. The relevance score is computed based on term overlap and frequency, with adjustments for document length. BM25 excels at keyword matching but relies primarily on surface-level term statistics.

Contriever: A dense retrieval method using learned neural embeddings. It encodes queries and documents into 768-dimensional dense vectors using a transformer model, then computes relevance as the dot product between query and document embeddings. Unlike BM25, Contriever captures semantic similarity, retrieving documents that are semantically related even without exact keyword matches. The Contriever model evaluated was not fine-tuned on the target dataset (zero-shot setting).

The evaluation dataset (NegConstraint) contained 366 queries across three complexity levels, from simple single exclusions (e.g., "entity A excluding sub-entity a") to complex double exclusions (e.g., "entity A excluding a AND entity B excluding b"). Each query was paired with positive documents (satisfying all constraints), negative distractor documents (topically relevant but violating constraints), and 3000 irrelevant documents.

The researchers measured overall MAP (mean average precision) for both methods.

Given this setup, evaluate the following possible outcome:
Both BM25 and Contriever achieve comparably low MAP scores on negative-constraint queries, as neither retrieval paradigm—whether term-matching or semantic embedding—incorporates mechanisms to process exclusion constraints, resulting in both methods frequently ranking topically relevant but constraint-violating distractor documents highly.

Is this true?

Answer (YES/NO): YES